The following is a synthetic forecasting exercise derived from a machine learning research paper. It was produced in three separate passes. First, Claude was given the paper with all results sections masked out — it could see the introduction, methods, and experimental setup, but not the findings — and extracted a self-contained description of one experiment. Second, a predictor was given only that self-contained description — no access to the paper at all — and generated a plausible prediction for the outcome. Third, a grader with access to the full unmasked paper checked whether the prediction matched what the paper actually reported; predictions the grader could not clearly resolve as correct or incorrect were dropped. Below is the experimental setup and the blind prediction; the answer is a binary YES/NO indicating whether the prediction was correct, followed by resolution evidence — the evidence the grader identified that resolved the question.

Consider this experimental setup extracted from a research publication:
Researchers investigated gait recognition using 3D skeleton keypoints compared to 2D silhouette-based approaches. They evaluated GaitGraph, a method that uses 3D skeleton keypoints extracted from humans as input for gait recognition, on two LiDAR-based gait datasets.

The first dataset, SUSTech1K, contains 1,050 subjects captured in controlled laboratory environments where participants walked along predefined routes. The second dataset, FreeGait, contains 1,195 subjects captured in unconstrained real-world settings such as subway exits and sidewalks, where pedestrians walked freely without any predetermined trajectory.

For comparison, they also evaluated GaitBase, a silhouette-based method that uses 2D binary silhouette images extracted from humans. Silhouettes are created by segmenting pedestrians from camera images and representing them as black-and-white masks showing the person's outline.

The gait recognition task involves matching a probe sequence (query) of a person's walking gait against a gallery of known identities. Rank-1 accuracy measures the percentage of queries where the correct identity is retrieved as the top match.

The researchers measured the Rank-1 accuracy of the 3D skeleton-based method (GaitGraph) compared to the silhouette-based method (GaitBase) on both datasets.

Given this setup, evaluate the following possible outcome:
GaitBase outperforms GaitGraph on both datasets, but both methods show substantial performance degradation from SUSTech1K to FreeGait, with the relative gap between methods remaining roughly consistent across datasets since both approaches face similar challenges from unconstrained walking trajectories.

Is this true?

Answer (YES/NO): NO